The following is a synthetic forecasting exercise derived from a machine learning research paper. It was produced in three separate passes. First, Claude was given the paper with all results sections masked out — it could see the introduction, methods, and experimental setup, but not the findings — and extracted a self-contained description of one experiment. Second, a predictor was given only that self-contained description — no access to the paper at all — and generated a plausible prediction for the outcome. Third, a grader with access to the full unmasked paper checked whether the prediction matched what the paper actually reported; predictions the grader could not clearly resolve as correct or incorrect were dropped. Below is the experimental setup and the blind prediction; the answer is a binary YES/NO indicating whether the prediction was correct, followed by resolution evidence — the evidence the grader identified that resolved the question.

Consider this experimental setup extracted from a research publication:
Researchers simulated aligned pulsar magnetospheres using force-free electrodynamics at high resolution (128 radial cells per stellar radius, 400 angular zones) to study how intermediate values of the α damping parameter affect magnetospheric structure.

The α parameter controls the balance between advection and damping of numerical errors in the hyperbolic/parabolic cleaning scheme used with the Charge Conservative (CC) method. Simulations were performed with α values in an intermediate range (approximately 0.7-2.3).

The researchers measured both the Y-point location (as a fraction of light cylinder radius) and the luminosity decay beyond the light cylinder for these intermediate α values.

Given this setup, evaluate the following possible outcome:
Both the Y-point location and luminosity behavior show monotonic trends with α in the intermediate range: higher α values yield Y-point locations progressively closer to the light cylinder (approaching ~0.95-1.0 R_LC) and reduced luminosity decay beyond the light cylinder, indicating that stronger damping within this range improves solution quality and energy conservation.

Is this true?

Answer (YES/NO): NO